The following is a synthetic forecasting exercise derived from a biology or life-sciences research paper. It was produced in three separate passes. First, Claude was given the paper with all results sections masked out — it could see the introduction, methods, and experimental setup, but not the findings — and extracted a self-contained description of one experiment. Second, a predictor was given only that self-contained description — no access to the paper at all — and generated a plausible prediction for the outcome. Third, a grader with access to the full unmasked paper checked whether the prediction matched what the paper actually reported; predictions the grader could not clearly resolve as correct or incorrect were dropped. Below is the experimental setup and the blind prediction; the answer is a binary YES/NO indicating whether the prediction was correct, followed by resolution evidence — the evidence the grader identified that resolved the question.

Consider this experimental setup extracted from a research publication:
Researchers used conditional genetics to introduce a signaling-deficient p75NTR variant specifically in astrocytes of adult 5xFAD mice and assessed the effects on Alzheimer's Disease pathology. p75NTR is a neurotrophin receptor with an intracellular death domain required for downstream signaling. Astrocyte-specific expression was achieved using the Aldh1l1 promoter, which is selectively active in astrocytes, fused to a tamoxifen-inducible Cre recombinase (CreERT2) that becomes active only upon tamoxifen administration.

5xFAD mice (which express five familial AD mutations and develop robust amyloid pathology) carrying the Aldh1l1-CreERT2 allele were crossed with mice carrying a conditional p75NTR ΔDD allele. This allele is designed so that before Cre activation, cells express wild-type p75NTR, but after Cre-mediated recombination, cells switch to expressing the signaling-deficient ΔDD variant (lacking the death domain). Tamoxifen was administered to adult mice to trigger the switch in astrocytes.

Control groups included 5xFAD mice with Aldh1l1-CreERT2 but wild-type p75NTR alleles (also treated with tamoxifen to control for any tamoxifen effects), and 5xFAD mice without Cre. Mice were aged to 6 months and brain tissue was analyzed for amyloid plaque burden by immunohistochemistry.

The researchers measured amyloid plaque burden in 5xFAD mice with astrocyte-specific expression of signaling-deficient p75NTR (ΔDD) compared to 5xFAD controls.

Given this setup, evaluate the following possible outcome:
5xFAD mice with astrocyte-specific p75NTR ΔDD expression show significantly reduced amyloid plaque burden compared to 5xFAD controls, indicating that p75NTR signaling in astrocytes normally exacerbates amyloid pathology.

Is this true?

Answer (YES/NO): NO